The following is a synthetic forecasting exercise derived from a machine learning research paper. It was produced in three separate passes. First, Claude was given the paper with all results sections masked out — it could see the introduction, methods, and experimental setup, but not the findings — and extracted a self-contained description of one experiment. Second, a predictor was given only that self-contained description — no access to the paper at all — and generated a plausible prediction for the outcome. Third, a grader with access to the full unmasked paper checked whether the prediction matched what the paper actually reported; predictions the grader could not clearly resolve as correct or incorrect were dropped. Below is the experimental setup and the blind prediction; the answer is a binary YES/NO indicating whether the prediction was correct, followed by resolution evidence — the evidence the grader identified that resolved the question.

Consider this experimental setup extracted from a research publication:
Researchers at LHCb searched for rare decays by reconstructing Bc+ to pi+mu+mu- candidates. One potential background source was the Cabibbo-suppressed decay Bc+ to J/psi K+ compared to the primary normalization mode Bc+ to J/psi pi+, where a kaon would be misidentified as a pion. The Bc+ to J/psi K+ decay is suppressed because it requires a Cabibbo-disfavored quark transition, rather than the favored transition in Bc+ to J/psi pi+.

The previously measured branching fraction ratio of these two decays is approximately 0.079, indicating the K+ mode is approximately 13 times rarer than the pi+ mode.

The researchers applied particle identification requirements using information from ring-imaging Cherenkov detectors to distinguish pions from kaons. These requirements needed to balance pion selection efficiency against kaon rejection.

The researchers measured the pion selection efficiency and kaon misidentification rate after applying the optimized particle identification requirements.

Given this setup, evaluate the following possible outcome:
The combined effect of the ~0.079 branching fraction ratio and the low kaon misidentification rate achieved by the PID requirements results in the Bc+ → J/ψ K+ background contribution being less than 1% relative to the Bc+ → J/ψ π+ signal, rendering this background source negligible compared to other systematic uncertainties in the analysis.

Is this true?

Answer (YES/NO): NO